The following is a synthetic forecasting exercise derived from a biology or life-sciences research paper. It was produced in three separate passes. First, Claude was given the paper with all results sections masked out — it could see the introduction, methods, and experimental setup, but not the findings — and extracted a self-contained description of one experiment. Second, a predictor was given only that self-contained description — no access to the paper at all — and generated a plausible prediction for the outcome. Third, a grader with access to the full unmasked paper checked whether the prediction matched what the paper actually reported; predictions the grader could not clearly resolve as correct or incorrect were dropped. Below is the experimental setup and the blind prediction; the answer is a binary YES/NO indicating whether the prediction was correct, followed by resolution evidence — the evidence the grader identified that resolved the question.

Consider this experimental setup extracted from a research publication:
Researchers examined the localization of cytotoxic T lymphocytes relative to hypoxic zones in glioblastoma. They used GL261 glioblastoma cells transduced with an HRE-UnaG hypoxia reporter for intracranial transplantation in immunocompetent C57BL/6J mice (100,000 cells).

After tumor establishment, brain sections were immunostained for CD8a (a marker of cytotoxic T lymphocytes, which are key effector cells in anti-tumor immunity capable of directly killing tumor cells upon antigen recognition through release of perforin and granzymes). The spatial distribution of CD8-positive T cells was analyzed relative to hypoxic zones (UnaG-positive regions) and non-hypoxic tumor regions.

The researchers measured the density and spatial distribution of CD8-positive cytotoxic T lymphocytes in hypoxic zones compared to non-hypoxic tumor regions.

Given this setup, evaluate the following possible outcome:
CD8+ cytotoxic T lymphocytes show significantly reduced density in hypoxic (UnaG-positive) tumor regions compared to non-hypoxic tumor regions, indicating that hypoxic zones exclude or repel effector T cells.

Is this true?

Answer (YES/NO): NO